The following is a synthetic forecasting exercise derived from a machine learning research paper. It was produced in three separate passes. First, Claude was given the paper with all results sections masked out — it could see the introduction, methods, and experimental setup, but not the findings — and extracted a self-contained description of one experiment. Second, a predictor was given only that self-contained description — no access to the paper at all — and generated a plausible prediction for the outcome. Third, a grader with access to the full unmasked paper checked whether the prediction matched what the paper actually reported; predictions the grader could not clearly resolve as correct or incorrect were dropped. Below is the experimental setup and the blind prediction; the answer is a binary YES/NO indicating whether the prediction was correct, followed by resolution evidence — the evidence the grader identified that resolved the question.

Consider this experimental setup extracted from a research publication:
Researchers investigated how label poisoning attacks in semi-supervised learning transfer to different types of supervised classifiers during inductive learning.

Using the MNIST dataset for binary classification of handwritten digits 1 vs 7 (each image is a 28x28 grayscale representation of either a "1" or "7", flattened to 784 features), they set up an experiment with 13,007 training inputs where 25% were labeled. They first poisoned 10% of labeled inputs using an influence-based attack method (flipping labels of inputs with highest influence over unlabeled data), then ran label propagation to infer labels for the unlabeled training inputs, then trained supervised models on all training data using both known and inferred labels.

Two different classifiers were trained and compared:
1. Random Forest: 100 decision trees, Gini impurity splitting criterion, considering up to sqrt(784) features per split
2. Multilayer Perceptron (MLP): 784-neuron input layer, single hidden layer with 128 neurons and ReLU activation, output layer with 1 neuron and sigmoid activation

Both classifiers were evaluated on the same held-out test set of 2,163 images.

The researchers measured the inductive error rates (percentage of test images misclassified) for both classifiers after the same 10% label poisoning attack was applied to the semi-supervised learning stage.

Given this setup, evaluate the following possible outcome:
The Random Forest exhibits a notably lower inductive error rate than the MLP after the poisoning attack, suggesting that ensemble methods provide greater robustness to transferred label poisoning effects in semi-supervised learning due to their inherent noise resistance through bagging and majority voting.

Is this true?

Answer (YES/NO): NO